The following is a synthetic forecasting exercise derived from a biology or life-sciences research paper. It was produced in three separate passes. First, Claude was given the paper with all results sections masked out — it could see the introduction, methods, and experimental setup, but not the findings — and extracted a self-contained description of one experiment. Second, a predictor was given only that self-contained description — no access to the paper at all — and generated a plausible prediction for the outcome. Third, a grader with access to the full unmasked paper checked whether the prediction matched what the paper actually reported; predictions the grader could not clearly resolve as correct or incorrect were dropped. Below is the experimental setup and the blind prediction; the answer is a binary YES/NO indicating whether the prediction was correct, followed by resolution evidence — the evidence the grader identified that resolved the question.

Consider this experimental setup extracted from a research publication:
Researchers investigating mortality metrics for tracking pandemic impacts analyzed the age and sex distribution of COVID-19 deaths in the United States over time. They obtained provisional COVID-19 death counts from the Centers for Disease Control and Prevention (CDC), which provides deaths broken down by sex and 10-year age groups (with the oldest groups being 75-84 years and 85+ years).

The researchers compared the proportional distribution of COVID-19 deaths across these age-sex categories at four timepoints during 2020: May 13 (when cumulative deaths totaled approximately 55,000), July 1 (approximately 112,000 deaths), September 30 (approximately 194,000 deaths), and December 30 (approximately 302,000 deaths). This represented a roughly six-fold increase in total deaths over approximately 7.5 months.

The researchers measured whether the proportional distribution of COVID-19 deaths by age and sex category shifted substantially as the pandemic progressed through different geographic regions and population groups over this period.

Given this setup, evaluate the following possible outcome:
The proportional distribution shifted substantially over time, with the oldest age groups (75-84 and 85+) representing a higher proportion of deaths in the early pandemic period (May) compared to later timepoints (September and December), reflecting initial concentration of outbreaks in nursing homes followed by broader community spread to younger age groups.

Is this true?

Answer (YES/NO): NO